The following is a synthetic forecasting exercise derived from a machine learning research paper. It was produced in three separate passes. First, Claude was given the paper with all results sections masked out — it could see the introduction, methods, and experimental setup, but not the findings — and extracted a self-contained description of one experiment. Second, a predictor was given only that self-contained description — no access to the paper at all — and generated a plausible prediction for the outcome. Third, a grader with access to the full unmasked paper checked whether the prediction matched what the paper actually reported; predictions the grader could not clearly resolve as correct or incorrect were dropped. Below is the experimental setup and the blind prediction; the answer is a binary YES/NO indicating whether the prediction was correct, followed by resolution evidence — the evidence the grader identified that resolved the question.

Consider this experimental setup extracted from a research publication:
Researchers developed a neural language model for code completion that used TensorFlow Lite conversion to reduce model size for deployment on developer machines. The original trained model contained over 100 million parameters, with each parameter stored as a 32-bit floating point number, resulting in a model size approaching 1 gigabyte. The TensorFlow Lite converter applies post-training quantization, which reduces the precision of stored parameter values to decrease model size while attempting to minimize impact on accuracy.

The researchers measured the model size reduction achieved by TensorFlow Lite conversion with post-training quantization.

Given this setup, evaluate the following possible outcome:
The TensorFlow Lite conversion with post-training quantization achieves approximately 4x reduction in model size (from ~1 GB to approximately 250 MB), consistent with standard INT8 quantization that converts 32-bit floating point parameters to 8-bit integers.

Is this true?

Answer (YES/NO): NO